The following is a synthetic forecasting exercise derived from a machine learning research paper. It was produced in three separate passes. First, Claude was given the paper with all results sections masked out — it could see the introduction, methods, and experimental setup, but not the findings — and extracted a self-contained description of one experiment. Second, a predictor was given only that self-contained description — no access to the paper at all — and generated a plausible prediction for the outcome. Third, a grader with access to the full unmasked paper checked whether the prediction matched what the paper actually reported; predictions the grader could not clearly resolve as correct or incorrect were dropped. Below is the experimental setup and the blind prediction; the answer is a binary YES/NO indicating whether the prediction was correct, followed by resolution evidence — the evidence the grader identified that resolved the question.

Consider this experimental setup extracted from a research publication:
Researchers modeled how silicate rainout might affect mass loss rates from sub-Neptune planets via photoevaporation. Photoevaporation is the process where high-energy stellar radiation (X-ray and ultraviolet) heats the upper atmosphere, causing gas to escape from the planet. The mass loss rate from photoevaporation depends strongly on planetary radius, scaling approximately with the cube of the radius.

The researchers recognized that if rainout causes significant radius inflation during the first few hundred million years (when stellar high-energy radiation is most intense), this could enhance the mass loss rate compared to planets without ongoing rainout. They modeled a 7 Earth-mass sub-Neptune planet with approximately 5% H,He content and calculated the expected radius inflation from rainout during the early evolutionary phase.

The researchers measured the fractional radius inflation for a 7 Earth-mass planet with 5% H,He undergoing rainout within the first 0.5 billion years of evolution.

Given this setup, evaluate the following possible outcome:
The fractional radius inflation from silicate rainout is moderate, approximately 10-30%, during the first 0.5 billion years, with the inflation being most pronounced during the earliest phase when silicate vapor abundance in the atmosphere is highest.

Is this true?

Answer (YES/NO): YES